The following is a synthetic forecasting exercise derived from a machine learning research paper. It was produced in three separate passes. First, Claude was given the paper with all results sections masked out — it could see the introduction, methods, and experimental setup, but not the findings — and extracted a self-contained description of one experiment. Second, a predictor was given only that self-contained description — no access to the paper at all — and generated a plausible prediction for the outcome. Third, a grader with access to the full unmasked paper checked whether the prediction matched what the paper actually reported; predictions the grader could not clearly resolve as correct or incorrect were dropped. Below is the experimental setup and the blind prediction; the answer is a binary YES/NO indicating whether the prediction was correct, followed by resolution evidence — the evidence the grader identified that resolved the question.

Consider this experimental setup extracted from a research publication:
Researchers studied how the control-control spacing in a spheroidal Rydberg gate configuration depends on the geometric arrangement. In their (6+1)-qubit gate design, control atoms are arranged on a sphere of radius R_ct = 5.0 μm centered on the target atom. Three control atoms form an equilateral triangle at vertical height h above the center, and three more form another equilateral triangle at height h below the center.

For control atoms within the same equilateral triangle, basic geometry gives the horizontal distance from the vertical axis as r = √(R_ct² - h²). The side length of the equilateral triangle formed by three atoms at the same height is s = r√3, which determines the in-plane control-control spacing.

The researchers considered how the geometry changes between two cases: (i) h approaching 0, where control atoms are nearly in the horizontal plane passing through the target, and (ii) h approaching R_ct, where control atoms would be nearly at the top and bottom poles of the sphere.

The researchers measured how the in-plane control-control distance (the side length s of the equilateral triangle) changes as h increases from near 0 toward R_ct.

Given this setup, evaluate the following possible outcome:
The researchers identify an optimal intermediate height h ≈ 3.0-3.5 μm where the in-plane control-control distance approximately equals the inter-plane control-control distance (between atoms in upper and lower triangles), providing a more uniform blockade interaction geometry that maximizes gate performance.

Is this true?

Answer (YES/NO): NO